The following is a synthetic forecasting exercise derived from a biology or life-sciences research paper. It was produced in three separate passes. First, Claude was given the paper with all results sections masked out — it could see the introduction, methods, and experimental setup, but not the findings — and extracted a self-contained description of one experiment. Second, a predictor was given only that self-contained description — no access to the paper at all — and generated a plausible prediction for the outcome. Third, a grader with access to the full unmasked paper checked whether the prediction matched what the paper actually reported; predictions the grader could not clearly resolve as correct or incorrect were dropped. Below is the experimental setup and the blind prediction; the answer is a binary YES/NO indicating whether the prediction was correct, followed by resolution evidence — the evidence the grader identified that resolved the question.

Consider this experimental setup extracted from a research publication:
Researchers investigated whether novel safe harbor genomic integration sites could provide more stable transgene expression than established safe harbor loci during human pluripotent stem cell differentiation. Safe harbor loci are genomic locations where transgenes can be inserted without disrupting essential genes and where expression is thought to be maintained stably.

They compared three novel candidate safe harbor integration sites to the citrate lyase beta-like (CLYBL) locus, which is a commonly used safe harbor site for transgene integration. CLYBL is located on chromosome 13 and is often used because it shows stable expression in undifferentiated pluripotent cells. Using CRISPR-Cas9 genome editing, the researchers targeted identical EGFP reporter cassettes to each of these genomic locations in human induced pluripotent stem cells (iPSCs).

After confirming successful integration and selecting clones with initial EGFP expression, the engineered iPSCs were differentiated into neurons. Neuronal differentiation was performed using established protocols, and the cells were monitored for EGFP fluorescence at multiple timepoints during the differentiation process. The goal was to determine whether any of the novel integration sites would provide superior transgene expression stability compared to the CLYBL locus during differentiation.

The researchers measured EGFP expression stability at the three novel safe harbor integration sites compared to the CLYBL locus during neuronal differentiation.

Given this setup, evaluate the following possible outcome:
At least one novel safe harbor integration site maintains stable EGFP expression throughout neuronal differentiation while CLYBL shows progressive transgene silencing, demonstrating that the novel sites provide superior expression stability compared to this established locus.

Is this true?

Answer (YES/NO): NO